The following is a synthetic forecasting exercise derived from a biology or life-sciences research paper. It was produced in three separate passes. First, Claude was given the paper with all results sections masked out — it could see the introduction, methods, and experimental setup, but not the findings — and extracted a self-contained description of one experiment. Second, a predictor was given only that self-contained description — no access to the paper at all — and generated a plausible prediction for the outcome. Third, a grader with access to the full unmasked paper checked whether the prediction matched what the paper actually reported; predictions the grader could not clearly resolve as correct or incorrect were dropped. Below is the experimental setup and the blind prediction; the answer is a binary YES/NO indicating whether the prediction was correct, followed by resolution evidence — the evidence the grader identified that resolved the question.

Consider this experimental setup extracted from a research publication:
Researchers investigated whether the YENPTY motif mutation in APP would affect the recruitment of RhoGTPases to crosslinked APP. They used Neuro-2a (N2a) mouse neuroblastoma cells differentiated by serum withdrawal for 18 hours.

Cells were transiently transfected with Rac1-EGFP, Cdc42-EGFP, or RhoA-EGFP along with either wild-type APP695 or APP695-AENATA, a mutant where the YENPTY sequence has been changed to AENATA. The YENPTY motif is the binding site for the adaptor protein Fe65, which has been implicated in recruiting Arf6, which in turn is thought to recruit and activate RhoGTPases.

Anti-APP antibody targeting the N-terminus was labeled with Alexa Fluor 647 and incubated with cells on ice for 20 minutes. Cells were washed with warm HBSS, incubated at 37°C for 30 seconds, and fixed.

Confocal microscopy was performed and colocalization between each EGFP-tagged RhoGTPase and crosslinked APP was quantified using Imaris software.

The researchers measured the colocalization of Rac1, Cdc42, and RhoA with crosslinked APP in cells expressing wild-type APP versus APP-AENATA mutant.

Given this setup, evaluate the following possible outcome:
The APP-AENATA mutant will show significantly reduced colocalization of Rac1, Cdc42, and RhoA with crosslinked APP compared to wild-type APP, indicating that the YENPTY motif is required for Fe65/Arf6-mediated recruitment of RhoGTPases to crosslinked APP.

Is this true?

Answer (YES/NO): YES